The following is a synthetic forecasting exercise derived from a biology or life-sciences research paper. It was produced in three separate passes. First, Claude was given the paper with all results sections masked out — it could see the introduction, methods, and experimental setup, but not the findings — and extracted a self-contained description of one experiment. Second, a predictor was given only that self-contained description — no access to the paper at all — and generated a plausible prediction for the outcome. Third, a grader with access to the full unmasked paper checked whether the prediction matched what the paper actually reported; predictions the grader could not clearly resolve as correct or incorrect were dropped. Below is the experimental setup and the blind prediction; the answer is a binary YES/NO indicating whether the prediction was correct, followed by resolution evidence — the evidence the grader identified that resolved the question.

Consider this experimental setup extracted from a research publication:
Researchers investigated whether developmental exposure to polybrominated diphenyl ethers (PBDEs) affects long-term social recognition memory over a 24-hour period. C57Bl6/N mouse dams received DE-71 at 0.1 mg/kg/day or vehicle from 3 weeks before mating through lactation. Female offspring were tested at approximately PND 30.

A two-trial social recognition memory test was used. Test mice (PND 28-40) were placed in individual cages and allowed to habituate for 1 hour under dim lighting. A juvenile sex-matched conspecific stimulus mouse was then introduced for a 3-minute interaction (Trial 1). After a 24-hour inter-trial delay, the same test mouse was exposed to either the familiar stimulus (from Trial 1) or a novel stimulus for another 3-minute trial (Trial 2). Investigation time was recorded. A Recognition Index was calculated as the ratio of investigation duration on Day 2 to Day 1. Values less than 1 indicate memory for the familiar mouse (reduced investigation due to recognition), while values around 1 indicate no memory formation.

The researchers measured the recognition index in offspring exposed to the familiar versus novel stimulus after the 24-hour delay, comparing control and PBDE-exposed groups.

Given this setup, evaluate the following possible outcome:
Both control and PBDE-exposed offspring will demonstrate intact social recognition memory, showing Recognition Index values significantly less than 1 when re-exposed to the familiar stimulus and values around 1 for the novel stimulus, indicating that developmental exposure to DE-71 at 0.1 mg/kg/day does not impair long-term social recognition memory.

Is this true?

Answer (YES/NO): NO